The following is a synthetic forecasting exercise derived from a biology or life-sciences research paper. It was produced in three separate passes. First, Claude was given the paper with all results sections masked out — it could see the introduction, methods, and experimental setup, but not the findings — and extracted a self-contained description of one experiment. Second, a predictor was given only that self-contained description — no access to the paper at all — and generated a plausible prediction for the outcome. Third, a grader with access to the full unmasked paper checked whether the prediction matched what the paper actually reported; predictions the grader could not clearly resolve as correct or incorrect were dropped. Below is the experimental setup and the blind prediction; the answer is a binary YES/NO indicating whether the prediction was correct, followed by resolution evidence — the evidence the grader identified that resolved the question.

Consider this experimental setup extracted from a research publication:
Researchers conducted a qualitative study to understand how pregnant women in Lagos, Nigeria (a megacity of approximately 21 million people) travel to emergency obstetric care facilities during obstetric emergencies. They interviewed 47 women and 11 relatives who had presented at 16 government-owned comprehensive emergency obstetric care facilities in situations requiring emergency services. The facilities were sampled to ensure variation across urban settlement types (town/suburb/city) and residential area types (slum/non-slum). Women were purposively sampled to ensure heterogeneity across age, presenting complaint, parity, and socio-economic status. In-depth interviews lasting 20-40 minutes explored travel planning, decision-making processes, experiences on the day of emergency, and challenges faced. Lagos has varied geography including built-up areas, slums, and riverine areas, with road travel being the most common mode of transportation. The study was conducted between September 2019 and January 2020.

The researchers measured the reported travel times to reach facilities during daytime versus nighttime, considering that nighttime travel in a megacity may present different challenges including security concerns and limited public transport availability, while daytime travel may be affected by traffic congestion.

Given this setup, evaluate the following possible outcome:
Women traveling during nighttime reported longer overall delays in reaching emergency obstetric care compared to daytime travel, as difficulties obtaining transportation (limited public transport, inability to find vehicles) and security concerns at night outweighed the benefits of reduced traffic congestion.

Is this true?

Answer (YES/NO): NO